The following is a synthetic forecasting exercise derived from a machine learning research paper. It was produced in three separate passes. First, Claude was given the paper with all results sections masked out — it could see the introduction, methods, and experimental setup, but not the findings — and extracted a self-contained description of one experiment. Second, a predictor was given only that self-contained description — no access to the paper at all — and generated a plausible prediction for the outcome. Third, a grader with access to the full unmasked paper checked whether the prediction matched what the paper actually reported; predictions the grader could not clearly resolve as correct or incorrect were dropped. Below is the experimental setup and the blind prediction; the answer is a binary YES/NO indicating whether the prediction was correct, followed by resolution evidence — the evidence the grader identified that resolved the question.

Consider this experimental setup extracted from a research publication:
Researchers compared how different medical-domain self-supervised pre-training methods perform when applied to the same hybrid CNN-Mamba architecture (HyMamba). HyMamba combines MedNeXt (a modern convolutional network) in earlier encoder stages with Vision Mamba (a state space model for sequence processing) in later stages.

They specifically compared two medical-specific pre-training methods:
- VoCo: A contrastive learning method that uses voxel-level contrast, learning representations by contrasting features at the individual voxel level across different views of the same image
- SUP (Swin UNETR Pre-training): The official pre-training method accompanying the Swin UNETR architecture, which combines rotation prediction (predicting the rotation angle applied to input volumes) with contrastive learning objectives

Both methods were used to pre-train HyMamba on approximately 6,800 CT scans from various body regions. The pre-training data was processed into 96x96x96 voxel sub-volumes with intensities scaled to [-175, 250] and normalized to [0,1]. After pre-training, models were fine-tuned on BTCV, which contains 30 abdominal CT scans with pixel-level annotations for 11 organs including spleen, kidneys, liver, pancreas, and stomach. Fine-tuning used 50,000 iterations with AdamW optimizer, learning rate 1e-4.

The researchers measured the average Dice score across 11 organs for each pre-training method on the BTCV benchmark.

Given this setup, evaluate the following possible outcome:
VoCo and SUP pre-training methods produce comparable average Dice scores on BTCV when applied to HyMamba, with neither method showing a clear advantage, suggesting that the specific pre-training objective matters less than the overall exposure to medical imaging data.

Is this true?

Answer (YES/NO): YES